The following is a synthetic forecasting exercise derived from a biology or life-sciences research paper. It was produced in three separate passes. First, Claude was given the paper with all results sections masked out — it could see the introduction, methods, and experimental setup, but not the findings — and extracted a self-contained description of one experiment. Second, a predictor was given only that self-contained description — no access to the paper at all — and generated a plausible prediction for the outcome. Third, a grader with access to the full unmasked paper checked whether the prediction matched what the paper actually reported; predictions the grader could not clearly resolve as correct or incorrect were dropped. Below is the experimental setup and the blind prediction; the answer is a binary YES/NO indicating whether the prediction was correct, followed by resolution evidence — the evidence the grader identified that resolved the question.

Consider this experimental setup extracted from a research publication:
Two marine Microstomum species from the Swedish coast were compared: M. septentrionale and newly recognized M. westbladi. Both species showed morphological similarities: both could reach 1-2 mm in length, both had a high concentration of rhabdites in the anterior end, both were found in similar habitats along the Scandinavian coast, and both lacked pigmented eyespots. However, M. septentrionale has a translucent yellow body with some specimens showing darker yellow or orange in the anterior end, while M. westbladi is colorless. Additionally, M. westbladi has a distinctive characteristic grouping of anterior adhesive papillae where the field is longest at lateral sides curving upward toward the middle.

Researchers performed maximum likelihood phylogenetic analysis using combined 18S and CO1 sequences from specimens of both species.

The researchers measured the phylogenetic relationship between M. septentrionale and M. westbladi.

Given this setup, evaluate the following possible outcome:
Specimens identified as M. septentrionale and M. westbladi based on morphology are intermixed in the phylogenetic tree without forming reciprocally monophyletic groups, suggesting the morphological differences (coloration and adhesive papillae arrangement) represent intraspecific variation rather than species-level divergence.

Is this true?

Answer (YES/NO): NO